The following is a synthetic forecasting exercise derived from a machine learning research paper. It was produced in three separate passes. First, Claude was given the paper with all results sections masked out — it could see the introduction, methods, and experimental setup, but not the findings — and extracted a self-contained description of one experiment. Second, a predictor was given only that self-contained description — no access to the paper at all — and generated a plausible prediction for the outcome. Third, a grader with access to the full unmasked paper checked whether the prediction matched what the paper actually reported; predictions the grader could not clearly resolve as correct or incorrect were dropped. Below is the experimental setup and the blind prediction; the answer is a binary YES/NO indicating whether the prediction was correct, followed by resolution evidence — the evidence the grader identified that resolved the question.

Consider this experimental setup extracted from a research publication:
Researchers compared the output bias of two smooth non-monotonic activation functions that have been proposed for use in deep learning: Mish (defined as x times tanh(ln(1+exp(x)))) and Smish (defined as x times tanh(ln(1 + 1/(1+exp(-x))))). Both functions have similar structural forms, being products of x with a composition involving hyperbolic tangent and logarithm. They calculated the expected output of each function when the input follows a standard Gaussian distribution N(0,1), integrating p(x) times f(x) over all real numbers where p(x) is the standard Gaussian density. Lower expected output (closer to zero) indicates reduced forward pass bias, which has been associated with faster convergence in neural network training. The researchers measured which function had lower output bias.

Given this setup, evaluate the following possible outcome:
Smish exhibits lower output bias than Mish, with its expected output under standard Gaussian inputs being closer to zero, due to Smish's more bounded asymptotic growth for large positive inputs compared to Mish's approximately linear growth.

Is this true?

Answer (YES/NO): YES